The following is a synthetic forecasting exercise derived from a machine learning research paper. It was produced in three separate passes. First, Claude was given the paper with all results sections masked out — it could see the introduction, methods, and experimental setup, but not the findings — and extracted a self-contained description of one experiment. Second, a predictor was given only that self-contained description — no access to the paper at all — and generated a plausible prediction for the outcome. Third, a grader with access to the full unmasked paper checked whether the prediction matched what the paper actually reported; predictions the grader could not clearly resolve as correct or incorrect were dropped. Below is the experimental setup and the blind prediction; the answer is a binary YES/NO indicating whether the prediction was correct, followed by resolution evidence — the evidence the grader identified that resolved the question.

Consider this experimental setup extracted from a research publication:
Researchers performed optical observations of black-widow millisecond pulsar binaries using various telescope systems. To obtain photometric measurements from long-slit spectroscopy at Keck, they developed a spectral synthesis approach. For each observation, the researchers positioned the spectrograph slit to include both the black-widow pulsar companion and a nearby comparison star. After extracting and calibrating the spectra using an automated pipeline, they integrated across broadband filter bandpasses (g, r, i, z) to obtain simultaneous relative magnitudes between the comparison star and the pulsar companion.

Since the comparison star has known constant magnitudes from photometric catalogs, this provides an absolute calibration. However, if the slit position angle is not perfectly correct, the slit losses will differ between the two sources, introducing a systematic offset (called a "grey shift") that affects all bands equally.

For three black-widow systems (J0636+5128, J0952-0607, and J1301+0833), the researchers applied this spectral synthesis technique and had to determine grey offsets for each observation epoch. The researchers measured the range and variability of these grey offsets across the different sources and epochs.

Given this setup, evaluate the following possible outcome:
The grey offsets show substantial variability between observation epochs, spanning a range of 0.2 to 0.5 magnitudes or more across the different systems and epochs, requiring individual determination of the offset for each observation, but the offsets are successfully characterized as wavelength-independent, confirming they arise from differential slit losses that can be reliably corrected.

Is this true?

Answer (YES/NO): YES